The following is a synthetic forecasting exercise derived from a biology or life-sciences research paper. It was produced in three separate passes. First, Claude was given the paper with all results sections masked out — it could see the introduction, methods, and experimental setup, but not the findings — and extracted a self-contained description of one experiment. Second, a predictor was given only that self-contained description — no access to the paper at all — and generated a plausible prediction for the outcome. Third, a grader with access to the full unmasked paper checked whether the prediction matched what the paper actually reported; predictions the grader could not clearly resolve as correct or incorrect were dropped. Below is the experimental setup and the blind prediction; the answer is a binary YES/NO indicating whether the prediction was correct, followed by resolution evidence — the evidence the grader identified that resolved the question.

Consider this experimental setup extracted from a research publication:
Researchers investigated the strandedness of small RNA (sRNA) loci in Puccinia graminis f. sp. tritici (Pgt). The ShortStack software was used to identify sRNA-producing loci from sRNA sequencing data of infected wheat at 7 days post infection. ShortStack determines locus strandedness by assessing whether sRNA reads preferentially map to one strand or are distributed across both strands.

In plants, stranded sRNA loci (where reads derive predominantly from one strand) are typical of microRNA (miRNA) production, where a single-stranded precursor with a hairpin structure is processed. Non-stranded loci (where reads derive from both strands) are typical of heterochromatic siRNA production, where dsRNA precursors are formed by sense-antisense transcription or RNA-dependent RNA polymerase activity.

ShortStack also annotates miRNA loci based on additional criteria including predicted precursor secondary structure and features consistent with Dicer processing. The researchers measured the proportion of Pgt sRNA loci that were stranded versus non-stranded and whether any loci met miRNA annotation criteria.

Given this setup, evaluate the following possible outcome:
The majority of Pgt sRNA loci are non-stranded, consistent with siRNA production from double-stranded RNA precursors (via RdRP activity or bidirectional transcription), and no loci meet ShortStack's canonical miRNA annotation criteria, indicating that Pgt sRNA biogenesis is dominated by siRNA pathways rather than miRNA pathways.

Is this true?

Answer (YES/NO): NO